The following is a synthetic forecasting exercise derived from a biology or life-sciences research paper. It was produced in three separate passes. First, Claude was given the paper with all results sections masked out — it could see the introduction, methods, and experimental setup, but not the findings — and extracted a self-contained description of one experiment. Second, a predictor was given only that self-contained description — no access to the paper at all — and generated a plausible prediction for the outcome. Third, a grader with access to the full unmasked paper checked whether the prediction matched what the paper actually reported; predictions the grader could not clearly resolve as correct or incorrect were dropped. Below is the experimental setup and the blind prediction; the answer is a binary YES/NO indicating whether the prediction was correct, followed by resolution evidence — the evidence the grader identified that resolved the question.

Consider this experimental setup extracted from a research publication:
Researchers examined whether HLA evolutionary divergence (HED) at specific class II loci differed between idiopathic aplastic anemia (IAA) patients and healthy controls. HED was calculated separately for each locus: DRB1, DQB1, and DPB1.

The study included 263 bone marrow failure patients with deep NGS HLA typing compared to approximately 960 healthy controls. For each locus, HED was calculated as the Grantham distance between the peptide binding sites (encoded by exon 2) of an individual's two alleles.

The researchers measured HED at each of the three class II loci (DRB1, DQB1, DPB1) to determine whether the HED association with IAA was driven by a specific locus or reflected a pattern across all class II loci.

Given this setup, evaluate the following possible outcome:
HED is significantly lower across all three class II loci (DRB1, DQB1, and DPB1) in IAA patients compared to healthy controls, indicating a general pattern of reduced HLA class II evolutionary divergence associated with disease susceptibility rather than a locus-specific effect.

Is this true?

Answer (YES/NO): NO